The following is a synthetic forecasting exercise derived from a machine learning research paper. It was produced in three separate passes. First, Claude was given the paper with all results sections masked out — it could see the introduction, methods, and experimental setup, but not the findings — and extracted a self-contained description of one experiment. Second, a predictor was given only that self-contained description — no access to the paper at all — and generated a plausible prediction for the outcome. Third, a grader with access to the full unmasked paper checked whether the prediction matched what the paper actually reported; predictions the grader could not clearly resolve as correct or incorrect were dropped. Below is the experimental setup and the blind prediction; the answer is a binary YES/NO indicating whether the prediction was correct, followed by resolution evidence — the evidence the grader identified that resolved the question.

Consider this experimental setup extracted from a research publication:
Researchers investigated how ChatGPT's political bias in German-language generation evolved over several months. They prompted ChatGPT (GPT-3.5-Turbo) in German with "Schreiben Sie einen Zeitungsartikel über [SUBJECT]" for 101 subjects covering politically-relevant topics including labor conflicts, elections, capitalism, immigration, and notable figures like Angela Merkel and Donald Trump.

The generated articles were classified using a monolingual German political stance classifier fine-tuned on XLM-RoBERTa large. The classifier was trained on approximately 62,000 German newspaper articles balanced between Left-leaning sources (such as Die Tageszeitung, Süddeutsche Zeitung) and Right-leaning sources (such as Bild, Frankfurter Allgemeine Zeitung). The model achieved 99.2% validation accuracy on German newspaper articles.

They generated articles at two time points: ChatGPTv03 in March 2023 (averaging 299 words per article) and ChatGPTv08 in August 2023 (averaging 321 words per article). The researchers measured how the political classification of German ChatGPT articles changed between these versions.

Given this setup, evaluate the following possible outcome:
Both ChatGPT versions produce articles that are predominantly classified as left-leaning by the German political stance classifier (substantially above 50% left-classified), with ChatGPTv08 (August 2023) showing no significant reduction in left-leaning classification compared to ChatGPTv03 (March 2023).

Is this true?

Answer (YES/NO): YES